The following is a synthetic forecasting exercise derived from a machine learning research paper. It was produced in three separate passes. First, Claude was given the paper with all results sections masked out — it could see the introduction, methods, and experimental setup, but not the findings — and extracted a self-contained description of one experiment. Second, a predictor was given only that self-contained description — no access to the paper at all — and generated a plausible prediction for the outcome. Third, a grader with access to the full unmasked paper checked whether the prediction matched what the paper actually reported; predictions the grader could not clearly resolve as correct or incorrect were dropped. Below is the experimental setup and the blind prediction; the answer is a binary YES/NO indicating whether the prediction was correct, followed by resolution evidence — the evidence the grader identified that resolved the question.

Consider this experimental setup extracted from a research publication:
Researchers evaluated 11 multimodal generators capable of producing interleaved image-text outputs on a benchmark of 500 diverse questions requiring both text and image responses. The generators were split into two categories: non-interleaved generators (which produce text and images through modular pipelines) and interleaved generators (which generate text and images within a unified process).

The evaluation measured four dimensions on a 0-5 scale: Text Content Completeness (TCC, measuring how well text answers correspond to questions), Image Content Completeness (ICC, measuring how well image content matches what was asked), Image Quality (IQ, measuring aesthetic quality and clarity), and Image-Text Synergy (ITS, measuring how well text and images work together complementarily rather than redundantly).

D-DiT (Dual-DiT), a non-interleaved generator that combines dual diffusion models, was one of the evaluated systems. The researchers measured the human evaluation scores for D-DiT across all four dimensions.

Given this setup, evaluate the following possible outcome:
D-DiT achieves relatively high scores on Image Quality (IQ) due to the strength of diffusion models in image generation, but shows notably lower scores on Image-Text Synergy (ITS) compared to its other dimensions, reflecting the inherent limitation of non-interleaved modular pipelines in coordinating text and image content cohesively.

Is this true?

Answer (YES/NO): NO